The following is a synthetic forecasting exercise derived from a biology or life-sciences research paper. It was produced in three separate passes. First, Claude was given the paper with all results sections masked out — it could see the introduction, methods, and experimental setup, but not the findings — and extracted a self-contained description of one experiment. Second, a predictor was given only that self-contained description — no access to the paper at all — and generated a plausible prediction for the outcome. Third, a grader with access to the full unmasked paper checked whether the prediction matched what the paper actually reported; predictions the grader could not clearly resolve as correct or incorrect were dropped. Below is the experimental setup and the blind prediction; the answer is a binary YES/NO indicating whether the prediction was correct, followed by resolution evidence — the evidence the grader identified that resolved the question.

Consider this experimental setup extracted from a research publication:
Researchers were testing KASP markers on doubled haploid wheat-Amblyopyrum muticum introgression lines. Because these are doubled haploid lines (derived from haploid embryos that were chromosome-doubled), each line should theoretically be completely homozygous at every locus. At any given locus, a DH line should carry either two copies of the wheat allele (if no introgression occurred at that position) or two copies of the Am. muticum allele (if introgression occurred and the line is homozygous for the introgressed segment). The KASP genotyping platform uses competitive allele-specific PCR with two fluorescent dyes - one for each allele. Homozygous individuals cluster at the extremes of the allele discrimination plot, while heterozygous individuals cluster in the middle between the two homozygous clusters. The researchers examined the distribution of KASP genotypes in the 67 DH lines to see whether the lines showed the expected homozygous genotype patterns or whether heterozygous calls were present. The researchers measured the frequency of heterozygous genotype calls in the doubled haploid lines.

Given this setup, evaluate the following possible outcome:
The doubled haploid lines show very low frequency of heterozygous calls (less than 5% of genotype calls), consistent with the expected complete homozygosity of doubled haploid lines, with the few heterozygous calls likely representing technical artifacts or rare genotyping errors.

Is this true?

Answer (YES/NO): NO